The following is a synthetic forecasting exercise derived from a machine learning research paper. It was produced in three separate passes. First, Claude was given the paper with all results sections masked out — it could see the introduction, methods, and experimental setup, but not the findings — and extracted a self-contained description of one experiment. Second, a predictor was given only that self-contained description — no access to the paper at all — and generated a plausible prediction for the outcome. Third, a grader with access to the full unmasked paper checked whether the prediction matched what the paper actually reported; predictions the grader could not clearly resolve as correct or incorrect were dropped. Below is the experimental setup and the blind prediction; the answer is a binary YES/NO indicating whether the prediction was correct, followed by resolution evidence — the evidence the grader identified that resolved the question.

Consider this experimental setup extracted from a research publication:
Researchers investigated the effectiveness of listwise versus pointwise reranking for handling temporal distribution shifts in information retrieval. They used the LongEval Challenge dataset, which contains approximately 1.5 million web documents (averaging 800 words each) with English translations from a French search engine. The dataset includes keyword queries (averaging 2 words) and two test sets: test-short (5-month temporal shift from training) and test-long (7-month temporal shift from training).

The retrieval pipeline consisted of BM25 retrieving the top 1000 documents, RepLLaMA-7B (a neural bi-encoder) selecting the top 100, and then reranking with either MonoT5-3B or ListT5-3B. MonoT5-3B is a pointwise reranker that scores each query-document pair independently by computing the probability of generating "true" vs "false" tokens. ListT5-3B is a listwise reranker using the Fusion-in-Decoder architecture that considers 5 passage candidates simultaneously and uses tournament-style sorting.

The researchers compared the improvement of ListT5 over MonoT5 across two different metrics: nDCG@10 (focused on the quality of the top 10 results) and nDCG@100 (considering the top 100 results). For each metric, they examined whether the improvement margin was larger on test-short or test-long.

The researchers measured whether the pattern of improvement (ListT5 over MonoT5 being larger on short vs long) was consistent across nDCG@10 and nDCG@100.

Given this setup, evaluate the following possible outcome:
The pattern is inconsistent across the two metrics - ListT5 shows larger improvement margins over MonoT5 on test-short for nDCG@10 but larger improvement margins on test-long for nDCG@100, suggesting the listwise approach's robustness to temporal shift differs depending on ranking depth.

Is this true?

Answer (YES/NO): YES